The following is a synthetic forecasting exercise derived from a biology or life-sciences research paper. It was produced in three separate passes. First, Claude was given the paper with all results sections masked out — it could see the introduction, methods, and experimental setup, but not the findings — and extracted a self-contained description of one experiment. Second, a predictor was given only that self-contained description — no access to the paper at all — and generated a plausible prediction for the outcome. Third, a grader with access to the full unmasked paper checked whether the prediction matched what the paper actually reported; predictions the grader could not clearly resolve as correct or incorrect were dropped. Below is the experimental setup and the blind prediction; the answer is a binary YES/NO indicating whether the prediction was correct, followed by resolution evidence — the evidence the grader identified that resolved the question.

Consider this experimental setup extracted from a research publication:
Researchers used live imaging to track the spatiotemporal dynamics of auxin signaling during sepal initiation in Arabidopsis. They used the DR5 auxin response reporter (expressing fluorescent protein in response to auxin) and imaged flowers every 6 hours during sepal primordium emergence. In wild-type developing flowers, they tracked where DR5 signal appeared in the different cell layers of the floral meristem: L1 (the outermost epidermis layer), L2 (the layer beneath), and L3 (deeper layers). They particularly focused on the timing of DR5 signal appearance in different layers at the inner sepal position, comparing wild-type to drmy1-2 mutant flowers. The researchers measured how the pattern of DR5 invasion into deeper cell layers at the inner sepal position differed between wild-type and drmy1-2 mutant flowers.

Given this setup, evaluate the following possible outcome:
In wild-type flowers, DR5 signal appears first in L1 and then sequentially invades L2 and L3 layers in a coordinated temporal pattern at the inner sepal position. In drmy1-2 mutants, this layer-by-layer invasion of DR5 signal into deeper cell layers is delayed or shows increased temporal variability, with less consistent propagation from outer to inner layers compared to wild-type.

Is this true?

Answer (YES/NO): YES